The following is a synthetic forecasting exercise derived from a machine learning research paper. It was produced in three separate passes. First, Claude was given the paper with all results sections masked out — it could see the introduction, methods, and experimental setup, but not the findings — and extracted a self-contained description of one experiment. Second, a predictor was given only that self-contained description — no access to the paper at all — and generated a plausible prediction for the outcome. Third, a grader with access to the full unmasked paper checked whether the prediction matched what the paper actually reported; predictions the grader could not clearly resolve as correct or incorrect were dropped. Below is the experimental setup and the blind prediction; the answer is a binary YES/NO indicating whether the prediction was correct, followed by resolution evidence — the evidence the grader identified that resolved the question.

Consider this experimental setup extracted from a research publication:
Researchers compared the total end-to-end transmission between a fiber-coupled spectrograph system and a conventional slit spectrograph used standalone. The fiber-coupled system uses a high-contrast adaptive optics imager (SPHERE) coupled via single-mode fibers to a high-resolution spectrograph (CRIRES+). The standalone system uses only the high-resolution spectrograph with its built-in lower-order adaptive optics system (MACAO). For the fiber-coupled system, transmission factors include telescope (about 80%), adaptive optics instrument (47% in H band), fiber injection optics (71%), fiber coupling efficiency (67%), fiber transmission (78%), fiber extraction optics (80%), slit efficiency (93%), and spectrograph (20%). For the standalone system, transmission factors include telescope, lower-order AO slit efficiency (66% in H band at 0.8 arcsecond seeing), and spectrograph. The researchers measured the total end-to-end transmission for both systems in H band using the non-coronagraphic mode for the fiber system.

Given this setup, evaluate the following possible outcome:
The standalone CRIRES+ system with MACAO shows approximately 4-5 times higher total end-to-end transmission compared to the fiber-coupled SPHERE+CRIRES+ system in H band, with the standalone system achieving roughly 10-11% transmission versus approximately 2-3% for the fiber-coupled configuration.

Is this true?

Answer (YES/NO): NO